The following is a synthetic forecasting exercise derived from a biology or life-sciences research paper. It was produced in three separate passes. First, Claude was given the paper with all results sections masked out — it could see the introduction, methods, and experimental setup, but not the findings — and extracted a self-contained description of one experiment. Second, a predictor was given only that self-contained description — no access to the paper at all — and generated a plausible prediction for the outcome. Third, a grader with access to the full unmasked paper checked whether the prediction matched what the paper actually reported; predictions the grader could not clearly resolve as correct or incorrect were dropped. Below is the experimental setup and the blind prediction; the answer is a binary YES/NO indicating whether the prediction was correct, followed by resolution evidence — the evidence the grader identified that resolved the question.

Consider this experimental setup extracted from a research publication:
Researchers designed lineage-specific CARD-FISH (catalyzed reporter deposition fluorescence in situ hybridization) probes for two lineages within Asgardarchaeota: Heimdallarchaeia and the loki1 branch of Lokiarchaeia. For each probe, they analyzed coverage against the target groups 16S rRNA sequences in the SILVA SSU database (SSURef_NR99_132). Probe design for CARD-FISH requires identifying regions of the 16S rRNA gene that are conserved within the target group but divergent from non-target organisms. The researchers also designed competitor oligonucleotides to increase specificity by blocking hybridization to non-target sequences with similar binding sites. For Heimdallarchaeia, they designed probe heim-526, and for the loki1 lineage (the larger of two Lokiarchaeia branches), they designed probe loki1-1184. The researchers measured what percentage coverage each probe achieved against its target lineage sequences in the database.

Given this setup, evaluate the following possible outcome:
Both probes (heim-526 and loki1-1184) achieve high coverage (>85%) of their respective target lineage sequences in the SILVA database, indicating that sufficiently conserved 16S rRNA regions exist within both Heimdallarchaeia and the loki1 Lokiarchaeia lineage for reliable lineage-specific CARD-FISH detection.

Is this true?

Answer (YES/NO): YES